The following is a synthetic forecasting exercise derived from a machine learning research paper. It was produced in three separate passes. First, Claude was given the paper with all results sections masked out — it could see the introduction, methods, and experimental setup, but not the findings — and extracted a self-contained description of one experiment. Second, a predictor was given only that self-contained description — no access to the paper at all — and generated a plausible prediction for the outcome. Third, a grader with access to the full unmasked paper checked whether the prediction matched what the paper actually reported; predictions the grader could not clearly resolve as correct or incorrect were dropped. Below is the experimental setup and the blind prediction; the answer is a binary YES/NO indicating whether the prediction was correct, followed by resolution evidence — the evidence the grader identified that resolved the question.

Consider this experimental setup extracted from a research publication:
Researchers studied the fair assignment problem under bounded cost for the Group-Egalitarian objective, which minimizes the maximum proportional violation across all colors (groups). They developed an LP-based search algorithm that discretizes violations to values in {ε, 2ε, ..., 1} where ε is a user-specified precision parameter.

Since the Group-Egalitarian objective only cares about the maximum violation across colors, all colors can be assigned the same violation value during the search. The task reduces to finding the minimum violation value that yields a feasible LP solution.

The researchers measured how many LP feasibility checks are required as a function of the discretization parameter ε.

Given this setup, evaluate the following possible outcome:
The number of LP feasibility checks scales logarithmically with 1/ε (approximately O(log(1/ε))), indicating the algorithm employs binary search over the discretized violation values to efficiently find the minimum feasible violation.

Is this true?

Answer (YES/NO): YES